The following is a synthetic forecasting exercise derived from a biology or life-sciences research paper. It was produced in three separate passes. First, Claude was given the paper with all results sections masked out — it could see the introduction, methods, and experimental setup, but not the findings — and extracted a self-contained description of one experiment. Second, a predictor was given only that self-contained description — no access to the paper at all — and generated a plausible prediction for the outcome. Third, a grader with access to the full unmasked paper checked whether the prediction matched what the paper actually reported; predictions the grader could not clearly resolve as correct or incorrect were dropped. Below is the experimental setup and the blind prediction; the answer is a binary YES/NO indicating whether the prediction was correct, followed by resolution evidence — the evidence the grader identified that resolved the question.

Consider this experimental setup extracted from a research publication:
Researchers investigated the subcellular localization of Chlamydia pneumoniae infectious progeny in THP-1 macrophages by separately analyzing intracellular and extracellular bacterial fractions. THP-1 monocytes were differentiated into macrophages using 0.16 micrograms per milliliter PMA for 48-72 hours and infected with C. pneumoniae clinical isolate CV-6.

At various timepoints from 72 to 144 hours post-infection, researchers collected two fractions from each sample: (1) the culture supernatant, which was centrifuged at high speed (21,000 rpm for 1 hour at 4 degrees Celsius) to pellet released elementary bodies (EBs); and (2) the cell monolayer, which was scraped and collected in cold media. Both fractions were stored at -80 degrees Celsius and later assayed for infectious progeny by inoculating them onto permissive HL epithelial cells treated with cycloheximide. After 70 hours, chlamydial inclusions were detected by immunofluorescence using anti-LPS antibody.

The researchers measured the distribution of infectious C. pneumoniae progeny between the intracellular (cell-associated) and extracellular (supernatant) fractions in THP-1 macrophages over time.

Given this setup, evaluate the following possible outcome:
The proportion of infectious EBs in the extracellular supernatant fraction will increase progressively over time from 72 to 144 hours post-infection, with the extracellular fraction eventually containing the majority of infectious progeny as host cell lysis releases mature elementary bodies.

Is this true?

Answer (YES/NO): NO